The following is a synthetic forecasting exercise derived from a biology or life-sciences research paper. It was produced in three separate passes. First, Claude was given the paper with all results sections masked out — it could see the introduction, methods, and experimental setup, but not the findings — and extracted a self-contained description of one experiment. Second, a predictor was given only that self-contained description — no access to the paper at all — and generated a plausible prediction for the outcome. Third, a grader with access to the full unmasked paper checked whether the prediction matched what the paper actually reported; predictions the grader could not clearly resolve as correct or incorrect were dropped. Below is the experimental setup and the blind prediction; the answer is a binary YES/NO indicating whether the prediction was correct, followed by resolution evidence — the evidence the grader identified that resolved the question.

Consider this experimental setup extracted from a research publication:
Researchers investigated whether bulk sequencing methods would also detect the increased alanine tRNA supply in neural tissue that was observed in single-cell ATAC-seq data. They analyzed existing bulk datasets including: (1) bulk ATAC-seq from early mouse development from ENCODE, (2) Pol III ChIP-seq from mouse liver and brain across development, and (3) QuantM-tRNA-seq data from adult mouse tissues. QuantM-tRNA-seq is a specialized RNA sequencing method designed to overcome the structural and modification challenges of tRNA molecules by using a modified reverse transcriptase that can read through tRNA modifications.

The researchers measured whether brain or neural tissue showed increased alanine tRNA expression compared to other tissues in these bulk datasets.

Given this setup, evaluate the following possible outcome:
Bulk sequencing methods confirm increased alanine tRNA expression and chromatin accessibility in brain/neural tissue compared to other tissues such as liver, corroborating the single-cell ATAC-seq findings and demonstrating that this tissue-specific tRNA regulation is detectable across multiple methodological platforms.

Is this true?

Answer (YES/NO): YES